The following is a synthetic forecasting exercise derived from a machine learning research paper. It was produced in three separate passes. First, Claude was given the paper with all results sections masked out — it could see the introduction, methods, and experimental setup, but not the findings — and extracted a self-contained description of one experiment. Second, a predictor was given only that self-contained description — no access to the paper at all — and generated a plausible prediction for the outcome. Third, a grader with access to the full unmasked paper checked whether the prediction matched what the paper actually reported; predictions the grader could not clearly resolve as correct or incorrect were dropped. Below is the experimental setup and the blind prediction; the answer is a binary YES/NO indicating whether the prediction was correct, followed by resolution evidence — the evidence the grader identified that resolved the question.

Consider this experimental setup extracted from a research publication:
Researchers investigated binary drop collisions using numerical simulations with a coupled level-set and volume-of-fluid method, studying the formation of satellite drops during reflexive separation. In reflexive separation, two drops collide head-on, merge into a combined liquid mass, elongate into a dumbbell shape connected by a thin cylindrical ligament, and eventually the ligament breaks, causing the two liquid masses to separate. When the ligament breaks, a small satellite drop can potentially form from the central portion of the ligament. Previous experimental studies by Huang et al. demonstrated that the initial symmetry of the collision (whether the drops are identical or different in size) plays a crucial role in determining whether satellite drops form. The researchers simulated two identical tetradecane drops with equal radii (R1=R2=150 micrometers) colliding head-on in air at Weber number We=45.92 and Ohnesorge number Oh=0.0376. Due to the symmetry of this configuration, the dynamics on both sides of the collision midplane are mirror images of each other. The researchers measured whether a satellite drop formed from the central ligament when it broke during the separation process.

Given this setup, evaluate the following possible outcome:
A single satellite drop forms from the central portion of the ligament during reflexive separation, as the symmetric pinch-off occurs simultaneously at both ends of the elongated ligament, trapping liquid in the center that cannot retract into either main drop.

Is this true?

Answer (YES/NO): YES